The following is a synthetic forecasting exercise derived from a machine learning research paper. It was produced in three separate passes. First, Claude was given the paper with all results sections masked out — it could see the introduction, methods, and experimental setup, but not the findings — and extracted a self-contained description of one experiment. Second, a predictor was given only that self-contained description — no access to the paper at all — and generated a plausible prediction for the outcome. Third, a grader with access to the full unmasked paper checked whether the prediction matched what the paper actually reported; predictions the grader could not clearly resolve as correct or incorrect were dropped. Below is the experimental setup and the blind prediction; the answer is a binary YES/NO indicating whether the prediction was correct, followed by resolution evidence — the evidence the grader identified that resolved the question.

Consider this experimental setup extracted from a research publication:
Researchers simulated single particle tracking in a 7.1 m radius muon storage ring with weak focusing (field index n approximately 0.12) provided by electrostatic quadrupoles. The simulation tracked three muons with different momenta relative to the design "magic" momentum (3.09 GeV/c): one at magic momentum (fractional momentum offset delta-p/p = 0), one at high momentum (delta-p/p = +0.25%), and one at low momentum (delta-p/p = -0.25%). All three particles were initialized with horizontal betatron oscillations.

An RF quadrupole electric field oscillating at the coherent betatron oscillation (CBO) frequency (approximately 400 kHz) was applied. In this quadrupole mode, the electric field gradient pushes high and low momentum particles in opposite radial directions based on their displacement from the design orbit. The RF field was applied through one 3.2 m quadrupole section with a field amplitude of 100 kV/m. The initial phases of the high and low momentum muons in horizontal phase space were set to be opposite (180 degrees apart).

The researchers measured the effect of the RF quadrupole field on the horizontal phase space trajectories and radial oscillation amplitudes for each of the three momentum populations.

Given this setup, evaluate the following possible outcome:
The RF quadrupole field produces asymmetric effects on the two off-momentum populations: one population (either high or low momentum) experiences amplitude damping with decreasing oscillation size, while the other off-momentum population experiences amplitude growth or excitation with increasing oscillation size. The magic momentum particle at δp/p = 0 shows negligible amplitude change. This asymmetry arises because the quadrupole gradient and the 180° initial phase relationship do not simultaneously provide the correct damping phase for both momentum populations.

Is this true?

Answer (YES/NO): NO